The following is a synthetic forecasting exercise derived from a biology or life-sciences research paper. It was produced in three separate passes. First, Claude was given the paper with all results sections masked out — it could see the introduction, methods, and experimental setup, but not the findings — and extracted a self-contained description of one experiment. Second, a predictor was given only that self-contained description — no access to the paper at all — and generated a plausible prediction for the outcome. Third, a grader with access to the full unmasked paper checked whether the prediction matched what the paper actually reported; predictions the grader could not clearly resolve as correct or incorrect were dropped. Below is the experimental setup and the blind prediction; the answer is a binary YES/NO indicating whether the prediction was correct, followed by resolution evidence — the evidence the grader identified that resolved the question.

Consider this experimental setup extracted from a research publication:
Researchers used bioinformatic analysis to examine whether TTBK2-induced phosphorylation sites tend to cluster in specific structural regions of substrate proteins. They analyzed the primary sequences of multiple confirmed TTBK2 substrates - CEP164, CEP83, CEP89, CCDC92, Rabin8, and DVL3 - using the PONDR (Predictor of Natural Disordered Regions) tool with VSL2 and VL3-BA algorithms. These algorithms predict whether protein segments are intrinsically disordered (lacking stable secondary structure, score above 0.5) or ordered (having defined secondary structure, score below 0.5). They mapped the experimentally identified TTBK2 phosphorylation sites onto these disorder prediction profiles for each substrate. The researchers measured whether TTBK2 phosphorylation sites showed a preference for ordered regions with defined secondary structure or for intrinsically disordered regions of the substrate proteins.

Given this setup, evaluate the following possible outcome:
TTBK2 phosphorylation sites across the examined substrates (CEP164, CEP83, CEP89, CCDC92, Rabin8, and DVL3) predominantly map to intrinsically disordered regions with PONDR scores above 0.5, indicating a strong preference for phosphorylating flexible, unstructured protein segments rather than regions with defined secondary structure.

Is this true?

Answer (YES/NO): YES